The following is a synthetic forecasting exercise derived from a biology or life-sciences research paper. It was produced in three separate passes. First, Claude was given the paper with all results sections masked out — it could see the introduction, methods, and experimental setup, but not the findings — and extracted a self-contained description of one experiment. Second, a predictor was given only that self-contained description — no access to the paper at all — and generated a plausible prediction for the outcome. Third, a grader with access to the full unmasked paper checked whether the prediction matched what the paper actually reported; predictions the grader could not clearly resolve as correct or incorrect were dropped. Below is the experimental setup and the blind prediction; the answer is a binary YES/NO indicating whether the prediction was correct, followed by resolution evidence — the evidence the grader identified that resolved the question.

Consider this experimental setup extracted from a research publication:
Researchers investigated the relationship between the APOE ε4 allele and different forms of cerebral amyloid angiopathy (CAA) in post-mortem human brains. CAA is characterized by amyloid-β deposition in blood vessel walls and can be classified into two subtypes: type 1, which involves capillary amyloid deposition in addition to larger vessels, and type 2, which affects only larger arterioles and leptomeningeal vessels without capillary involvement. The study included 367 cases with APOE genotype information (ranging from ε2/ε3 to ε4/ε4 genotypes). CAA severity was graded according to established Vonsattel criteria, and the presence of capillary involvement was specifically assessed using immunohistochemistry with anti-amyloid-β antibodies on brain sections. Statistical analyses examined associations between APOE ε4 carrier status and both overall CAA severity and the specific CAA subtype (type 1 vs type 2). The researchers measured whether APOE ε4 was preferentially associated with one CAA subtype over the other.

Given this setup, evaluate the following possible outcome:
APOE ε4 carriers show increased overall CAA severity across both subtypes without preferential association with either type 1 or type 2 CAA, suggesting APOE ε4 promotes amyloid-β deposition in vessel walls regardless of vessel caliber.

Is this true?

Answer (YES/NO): NO